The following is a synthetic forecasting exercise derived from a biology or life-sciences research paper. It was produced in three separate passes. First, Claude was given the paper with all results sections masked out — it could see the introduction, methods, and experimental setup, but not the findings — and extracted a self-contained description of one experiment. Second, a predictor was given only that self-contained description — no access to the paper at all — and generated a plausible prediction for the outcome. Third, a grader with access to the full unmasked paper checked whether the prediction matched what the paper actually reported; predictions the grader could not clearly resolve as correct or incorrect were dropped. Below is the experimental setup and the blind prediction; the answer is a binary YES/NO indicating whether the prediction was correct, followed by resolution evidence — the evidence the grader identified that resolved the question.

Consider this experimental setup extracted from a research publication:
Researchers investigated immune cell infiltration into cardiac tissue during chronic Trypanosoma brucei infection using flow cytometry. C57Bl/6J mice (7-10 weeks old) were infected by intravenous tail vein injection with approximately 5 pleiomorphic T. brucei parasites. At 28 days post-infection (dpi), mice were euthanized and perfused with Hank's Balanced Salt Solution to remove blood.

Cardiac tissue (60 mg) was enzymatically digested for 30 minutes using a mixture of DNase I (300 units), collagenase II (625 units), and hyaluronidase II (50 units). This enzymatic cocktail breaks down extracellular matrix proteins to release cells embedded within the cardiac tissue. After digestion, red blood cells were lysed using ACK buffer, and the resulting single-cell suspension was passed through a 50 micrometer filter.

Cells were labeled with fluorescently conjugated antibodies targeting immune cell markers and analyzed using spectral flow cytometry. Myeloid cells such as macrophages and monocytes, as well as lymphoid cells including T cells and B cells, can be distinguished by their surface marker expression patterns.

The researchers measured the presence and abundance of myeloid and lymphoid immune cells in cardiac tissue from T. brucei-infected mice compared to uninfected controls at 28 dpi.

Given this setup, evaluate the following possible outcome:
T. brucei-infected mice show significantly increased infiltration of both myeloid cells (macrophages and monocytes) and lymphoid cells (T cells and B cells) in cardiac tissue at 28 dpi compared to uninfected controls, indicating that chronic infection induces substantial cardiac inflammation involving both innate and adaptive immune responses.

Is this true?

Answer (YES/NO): NO